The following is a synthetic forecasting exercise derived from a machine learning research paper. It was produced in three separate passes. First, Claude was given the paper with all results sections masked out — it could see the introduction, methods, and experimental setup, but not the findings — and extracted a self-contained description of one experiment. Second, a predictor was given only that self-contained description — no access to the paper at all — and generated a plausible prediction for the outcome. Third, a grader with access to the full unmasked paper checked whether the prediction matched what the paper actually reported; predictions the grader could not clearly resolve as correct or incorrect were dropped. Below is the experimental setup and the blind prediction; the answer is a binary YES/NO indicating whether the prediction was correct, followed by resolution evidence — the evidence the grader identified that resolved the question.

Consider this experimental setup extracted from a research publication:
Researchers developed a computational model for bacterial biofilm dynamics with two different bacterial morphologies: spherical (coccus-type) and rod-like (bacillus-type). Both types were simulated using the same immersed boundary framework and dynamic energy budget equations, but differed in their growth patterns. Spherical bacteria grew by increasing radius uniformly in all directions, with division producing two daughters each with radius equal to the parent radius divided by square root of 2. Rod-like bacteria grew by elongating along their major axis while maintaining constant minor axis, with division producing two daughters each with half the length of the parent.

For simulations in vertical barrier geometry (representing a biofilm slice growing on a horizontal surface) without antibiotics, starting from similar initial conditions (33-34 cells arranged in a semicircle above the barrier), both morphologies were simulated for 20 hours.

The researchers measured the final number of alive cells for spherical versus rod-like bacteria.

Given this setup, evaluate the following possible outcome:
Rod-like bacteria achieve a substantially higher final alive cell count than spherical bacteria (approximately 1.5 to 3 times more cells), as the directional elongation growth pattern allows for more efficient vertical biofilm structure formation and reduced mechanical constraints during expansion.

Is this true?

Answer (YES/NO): NO